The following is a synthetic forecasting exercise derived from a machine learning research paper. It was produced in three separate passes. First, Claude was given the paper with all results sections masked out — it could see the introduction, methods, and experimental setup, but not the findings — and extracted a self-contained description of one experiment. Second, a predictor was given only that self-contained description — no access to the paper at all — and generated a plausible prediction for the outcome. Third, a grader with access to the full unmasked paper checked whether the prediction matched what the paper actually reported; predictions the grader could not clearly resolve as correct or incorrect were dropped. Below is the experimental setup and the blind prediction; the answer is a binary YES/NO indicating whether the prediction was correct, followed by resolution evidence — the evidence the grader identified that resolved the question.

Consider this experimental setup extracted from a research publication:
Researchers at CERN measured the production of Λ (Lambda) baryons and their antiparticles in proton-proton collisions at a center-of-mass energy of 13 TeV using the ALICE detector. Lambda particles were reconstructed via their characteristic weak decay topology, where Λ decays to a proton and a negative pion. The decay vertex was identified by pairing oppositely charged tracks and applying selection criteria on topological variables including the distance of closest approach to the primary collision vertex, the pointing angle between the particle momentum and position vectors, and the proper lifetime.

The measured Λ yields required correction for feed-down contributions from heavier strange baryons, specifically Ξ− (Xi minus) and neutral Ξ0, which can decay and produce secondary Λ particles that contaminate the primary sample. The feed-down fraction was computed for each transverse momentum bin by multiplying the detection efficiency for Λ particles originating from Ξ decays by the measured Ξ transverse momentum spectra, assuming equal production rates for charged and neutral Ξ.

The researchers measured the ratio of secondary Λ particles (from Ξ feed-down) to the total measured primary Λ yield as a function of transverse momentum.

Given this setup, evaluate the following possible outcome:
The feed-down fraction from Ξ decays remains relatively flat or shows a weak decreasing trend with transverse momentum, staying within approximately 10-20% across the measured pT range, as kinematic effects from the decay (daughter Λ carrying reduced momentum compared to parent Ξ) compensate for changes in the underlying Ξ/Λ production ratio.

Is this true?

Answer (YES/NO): NO